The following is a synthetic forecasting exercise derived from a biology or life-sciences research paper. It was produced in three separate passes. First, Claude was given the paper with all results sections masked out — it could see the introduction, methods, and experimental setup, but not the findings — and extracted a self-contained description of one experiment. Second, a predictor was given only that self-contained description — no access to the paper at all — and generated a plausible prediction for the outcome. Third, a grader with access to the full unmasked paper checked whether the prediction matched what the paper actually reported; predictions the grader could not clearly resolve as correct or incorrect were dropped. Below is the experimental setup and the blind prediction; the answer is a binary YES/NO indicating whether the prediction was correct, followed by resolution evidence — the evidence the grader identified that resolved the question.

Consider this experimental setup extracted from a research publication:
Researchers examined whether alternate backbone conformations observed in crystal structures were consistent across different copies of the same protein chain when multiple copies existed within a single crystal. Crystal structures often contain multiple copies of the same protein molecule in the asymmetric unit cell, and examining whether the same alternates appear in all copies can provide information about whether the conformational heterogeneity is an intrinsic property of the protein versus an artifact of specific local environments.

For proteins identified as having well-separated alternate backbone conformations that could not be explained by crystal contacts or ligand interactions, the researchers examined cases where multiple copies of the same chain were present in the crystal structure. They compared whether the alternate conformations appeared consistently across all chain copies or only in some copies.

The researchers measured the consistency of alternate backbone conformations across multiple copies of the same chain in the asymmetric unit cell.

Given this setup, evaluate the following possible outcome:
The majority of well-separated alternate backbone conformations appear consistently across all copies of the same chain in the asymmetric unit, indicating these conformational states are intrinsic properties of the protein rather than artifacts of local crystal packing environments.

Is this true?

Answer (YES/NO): NO